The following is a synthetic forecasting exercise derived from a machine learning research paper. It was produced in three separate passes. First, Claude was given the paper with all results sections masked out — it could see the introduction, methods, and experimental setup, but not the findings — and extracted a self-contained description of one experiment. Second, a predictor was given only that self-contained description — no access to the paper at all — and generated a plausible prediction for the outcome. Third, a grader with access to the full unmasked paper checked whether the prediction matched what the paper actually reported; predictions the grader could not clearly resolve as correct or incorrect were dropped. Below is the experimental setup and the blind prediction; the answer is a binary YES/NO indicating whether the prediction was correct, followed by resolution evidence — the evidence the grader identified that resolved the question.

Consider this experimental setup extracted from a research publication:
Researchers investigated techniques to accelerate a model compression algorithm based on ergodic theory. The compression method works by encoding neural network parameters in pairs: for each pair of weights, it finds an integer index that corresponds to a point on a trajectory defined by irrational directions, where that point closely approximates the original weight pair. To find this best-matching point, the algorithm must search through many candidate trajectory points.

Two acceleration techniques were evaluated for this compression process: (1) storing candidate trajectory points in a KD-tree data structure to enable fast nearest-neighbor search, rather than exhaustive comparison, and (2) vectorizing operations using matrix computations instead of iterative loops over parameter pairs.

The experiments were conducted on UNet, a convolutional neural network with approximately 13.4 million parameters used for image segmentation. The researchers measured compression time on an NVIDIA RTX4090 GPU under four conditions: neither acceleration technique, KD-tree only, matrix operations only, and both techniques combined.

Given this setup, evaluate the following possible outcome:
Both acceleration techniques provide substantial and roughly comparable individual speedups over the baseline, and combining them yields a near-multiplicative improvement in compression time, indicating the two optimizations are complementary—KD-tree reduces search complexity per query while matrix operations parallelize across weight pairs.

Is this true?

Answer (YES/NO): NO